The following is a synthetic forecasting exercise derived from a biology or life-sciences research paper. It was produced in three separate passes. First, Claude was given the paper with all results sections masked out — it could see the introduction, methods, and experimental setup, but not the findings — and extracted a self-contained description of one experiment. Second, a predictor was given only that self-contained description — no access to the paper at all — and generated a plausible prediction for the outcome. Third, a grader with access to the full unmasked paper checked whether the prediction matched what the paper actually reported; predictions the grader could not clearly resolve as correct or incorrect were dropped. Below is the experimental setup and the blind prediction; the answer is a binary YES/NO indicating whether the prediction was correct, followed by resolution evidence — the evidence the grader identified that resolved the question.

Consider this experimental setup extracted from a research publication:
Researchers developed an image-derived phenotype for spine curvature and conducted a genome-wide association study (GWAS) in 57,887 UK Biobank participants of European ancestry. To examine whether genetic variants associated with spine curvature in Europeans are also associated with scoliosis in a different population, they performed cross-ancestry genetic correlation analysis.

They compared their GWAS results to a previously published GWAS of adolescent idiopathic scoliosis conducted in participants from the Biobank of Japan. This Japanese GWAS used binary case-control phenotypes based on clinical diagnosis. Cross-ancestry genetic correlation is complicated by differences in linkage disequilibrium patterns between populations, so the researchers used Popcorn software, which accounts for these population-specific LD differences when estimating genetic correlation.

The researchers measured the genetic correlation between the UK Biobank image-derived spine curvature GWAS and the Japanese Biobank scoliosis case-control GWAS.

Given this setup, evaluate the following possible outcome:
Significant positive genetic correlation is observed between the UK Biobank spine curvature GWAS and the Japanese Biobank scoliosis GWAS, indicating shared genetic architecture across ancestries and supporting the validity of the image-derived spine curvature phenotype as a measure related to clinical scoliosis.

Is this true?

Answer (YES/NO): YES